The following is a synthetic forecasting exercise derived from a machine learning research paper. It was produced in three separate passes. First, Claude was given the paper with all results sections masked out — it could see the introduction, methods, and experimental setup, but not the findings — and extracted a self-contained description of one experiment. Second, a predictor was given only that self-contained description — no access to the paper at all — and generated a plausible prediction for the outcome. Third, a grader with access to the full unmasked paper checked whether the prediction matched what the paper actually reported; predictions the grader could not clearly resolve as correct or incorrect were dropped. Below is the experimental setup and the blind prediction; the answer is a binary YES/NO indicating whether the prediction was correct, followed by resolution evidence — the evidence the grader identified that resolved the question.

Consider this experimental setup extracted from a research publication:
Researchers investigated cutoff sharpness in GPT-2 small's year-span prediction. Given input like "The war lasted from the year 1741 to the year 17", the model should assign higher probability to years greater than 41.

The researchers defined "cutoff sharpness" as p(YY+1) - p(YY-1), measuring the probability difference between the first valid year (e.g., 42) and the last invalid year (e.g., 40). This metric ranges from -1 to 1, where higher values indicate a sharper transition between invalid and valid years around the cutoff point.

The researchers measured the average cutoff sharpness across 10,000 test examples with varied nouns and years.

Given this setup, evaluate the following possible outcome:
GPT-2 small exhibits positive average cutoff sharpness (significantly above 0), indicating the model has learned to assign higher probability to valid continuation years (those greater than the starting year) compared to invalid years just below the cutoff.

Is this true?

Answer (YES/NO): YES